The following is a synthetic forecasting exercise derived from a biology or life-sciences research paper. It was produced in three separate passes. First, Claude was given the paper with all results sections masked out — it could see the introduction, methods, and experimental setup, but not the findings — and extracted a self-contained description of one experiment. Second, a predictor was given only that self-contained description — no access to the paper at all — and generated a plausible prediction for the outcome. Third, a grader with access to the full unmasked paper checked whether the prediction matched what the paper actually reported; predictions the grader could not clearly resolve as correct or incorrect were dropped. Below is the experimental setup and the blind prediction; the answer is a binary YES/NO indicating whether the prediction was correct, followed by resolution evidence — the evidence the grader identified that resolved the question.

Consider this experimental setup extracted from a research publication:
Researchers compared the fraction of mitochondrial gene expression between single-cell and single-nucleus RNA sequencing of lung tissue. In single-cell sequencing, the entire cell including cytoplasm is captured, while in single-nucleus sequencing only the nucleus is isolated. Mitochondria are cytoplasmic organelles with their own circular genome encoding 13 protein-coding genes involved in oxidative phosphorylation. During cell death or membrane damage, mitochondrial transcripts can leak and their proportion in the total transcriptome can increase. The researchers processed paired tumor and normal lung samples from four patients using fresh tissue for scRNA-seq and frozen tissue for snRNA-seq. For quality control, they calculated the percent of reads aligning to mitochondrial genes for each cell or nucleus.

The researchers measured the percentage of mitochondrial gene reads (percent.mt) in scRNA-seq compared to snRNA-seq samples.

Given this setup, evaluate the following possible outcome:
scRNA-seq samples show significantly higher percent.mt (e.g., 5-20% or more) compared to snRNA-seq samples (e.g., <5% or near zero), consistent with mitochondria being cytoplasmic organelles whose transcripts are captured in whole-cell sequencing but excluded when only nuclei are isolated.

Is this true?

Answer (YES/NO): YES